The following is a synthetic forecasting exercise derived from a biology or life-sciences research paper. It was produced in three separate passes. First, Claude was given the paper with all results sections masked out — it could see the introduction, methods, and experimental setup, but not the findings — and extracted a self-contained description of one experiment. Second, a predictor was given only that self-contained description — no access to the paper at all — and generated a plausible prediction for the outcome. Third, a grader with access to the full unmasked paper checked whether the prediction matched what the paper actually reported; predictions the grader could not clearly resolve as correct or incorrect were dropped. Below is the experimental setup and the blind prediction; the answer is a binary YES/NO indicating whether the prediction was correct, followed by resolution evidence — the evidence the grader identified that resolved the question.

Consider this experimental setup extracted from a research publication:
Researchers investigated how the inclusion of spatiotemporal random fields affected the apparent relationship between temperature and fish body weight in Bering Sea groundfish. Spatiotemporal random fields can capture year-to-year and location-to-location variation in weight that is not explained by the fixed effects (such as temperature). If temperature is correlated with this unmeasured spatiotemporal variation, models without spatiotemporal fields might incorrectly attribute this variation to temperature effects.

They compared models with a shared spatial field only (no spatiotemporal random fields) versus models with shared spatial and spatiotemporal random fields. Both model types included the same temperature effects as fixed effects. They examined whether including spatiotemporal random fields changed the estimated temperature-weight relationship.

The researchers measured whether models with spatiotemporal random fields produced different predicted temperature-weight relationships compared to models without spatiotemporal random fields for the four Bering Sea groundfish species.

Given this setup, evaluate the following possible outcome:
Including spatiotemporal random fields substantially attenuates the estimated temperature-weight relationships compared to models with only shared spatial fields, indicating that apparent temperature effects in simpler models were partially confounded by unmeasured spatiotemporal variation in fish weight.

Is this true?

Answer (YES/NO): NO